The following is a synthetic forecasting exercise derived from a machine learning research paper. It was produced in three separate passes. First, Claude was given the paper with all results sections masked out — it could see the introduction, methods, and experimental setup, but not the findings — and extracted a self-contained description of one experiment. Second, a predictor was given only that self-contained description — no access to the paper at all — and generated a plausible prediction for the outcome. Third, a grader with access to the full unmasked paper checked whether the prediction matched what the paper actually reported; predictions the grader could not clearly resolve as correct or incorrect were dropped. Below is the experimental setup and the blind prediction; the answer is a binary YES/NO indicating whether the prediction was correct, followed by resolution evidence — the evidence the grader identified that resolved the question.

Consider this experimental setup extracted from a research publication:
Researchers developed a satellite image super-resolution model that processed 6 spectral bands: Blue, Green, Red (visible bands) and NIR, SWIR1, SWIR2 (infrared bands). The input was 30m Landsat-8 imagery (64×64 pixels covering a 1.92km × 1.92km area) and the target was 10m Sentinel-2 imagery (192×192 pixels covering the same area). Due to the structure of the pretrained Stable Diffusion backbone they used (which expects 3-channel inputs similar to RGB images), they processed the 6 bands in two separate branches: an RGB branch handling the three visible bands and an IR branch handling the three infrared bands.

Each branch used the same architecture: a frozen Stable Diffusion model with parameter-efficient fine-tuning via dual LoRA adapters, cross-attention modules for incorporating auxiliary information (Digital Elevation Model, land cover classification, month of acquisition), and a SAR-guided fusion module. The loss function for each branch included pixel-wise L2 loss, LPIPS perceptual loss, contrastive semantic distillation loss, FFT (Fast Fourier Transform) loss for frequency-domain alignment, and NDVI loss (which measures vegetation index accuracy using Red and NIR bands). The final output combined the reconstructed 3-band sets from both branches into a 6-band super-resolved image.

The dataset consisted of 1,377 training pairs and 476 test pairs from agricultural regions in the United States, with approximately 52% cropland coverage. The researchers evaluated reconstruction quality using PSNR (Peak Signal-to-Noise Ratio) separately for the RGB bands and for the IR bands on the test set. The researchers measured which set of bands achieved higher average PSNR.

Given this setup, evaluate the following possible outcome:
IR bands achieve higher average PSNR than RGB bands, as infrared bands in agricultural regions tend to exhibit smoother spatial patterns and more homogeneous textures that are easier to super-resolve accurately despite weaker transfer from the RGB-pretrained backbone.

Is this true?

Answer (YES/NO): NO